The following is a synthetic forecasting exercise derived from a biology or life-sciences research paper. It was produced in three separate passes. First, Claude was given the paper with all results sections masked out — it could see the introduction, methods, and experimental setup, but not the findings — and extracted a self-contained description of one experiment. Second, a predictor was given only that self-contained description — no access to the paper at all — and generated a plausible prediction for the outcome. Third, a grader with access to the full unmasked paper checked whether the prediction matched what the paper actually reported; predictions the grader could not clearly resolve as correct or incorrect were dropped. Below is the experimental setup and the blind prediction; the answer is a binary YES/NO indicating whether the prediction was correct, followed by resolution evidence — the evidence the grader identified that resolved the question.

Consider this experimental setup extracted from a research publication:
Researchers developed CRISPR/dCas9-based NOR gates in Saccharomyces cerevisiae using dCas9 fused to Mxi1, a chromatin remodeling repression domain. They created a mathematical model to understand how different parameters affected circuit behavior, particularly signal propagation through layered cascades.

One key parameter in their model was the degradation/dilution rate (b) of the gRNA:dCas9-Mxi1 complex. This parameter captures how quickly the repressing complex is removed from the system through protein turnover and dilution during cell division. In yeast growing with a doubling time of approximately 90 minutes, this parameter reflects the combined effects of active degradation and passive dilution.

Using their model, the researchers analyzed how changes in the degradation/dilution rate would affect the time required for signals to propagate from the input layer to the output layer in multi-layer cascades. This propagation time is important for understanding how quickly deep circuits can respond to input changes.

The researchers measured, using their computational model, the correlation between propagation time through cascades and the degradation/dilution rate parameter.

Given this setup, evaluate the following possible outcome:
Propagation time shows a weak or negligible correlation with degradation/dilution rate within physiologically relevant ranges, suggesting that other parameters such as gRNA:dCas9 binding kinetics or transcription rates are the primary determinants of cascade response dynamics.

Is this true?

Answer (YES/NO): NO